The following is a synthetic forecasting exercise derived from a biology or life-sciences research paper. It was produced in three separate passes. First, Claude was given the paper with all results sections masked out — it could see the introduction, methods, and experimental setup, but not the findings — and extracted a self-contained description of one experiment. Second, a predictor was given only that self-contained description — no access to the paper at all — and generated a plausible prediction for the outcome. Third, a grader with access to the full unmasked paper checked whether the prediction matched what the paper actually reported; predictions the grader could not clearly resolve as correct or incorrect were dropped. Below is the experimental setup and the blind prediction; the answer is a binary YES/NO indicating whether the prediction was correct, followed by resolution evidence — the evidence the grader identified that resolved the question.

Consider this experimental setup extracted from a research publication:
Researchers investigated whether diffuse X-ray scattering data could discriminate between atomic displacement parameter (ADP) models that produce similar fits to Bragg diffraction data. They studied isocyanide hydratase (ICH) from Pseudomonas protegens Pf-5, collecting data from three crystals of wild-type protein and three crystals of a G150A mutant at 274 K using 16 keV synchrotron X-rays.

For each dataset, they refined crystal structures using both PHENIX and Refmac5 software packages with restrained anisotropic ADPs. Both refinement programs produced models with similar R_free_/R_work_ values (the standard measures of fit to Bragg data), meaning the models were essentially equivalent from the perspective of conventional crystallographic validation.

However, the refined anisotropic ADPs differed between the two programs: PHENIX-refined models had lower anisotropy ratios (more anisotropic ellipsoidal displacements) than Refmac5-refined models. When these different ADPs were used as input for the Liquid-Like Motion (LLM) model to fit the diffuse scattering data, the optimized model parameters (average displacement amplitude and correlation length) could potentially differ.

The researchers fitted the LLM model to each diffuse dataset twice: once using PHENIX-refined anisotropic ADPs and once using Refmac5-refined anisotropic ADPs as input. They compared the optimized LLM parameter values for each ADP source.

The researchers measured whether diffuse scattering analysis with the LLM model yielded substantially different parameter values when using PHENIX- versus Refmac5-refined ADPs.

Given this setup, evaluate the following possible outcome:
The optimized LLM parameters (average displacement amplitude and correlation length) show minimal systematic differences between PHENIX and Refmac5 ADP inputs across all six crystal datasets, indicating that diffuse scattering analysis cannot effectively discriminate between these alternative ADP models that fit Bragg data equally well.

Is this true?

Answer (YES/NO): NO